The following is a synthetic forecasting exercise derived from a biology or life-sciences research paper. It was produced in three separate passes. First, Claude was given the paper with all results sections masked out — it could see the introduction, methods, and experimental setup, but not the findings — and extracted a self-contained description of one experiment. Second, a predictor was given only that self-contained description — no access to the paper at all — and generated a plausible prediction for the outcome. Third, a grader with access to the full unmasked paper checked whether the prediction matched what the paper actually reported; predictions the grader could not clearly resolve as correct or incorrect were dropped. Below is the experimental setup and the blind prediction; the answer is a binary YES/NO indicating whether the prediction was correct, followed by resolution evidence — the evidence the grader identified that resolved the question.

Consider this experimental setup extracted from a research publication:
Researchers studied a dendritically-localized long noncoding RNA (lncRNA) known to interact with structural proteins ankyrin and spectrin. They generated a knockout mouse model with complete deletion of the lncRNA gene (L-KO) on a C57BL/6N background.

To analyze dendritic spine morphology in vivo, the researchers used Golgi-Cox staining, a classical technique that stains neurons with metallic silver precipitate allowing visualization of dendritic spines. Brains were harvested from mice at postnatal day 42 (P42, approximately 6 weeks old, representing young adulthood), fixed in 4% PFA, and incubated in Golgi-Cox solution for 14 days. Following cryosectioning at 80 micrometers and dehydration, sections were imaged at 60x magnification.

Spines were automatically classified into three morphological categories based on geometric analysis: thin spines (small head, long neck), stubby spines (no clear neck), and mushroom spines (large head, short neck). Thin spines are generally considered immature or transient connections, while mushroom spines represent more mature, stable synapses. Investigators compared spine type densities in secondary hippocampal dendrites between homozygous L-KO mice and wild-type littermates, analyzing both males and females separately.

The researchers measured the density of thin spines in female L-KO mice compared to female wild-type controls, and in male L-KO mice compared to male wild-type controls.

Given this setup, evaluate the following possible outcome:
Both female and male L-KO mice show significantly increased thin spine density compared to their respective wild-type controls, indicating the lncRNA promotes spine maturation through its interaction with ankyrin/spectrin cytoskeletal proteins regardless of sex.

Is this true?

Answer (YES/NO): NO